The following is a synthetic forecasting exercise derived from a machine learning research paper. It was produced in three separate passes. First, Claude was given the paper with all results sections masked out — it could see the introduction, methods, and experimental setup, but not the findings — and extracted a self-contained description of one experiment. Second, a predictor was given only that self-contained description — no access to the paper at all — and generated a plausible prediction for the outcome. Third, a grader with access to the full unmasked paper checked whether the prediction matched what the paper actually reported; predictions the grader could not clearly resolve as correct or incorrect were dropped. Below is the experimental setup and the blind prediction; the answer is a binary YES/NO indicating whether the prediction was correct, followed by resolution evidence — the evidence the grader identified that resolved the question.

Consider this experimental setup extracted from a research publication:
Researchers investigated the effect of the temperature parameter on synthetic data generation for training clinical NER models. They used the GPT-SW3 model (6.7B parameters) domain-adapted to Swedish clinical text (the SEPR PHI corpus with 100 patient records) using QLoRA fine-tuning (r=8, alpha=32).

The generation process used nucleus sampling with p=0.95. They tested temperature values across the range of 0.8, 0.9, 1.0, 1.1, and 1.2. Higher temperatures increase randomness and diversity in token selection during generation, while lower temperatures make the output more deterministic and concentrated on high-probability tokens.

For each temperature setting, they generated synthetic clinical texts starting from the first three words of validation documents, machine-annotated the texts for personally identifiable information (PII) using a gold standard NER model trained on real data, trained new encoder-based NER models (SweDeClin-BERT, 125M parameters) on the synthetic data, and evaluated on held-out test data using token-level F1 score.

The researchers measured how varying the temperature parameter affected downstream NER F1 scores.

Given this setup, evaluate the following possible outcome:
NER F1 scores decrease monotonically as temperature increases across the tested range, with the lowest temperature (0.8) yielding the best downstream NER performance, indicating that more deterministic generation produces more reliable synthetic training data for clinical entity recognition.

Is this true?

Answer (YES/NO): NO